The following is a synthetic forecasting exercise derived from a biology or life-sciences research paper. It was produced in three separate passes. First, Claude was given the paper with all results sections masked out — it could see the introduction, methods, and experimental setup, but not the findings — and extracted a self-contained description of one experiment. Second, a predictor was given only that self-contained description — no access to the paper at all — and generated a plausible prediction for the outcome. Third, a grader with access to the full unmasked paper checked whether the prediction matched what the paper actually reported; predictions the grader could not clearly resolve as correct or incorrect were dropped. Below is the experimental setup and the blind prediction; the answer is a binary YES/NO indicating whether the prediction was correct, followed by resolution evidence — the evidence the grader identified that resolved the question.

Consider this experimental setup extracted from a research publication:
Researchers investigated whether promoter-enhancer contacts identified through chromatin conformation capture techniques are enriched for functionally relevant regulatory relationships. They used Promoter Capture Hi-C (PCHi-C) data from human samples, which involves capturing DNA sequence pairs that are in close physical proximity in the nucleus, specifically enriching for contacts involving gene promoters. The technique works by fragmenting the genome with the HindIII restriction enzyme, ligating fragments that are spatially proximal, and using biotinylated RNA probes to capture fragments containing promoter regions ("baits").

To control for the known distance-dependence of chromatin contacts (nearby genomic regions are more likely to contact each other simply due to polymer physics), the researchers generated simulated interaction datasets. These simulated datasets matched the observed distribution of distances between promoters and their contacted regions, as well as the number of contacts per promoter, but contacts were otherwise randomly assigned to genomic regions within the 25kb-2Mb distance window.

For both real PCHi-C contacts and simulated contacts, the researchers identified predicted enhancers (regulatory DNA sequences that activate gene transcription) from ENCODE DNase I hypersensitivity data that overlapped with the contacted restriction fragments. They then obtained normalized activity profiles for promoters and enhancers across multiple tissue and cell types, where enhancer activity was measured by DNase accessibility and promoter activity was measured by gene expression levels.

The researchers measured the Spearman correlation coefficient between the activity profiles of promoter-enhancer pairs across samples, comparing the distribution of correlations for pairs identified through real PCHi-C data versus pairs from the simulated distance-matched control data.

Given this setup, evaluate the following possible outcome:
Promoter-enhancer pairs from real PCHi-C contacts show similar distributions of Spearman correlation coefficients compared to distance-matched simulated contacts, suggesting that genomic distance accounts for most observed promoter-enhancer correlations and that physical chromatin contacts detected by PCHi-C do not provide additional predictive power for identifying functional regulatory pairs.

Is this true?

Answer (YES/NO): NO